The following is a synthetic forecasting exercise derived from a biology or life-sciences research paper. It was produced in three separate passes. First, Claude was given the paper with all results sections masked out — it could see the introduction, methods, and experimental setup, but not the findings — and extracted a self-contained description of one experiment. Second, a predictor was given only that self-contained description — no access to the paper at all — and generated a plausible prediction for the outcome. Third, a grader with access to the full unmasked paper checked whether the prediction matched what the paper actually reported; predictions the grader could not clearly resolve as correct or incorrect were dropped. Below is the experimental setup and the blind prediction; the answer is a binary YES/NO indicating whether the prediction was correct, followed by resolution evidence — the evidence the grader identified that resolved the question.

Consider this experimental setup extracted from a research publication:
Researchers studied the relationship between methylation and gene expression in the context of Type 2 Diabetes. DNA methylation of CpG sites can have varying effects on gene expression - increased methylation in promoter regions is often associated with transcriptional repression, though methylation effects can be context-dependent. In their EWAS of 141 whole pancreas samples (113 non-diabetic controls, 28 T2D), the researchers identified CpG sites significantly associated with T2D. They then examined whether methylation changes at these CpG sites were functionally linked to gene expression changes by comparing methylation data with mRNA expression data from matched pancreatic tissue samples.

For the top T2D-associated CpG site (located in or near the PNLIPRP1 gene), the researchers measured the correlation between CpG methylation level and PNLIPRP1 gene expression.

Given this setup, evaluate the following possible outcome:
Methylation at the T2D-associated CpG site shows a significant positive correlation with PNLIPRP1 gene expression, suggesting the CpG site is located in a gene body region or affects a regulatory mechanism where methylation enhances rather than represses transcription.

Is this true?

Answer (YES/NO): NO